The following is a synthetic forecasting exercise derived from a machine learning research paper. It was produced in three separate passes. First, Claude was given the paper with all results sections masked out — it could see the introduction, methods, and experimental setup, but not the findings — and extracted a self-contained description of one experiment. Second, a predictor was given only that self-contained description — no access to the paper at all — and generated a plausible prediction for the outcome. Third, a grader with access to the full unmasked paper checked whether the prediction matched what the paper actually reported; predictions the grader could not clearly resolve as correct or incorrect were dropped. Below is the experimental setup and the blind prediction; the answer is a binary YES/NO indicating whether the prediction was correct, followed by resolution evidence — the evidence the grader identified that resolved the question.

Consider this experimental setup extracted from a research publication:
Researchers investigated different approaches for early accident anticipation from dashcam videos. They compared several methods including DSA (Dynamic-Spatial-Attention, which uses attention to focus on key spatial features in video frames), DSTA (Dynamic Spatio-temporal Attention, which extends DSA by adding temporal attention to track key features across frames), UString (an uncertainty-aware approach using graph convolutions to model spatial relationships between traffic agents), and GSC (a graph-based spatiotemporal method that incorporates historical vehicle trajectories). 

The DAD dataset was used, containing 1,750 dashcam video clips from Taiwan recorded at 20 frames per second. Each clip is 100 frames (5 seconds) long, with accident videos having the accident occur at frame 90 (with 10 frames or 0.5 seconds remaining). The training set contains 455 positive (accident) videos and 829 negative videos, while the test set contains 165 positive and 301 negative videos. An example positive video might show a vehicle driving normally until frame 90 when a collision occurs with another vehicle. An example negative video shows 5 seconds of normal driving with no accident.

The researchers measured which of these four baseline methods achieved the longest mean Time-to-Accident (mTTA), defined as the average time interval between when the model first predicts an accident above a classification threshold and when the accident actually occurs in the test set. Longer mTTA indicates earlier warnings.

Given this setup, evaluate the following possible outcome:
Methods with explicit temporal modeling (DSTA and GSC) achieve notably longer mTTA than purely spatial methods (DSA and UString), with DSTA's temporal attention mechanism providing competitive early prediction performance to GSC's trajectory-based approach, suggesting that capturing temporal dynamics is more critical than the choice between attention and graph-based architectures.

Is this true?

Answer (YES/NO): NO